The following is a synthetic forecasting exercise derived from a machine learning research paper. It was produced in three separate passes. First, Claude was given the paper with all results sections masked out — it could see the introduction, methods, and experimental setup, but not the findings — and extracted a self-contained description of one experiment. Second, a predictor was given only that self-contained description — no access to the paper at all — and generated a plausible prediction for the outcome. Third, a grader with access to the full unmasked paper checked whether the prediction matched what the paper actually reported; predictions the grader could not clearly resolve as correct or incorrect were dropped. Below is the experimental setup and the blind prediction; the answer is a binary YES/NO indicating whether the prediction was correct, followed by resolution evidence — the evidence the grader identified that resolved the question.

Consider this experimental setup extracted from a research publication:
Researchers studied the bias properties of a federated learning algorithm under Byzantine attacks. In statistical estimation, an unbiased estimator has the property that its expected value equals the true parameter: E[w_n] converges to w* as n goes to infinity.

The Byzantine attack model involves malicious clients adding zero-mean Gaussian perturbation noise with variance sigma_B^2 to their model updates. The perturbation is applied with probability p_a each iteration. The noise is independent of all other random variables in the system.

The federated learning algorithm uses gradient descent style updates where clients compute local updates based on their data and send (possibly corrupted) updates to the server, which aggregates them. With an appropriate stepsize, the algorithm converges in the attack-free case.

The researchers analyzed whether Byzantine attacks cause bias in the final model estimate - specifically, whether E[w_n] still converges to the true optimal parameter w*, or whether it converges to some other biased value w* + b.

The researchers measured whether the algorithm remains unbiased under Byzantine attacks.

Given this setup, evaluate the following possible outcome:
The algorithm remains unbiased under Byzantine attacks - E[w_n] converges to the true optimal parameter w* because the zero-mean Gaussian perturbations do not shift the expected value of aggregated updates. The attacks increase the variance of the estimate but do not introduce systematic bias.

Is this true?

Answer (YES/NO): YES